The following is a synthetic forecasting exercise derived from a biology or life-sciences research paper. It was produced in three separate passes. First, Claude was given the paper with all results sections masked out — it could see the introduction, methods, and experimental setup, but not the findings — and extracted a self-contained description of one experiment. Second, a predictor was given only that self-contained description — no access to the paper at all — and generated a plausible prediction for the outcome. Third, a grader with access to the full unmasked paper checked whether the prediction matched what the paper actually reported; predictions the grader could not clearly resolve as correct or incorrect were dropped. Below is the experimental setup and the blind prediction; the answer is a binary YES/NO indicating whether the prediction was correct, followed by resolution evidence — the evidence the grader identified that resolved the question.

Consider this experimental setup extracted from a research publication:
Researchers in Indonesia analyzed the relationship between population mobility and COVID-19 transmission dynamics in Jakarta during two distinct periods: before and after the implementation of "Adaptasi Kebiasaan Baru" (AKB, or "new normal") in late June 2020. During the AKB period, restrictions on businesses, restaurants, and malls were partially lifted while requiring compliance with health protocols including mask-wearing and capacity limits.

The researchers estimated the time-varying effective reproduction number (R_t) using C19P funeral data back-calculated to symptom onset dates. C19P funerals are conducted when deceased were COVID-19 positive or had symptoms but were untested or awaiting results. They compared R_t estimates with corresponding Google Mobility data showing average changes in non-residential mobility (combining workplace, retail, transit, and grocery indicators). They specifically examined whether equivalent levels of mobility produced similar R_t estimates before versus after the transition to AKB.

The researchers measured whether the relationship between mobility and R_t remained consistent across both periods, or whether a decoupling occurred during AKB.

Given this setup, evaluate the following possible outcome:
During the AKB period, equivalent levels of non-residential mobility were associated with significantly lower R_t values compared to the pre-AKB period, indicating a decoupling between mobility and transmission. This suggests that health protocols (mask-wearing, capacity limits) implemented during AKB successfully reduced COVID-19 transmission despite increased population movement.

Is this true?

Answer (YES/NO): YES